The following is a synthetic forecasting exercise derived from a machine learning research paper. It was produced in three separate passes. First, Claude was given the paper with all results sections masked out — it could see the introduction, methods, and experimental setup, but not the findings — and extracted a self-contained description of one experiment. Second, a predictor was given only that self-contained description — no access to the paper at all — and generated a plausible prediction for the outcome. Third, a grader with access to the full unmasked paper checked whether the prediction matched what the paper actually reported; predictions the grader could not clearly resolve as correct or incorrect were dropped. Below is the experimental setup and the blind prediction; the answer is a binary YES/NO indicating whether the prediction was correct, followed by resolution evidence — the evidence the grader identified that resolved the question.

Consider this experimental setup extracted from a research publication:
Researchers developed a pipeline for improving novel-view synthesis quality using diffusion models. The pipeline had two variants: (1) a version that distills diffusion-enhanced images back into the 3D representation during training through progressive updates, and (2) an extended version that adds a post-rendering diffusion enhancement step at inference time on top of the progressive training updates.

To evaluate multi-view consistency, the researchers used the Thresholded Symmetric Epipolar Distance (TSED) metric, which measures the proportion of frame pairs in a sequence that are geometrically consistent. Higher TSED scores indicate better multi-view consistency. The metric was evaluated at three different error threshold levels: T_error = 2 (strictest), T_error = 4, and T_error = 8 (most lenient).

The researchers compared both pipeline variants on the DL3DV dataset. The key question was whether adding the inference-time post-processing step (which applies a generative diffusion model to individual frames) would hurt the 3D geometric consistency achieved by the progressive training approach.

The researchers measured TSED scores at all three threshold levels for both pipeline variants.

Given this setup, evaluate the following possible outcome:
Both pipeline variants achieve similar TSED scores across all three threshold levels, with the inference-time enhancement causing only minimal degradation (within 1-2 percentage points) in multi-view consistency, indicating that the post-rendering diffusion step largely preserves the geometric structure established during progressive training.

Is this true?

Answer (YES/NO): NO